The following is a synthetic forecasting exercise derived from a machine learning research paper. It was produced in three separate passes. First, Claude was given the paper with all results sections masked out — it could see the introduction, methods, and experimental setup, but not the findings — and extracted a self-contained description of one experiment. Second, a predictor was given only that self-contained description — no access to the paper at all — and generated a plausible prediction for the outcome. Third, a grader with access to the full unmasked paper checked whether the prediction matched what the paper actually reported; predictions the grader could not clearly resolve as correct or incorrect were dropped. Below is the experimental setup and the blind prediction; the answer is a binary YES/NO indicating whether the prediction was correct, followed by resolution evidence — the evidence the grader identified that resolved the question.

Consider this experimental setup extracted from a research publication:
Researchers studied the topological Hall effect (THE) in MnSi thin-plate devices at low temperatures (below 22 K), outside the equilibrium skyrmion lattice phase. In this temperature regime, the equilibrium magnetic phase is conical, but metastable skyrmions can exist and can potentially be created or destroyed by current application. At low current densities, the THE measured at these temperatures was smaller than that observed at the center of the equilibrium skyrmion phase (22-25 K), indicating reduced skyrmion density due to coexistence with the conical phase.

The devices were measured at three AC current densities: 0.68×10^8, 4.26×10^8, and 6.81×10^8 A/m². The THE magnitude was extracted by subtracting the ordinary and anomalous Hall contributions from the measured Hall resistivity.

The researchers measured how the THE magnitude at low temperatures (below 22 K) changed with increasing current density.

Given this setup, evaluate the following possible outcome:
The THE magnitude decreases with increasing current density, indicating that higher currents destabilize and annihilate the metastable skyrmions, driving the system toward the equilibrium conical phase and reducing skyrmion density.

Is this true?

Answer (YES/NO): NO